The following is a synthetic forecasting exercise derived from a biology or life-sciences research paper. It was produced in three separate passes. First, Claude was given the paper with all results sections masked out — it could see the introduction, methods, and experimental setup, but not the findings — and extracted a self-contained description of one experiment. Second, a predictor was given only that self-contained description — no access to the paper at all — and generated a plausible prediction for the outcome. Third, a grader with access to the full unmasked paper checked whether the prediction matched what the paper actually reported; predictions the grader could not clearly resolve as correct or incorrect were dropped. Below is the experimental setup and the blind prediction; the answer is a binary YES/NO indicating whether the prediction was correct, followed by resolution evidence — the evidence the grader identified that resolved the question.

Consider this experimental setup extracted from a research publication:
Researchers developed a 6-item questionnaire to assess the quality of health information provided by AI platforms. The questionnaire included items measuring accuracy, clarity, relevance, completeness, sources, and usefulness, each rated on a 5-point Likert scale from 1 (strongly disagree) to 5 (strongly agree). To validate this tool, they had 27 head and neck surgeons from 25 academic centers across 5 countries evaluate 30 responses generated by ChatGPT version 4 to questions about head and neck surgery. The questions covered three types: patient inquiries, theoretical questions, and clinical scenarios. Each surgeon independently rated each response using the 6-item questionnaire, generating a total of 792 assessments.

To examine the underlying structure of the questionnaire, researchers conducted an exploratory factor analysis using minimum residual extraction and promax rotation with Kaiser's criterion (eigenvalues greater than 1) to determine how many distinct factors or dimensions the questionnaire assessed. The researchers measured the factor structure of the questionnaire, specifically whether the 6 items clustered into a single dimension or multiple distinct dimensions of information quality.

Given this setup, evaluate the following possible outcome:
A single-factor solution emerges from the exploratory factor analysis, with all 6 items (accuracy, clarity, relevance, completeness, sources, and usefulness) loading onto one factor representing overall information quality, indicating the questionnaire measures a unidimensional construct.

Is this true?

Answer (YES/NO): YES